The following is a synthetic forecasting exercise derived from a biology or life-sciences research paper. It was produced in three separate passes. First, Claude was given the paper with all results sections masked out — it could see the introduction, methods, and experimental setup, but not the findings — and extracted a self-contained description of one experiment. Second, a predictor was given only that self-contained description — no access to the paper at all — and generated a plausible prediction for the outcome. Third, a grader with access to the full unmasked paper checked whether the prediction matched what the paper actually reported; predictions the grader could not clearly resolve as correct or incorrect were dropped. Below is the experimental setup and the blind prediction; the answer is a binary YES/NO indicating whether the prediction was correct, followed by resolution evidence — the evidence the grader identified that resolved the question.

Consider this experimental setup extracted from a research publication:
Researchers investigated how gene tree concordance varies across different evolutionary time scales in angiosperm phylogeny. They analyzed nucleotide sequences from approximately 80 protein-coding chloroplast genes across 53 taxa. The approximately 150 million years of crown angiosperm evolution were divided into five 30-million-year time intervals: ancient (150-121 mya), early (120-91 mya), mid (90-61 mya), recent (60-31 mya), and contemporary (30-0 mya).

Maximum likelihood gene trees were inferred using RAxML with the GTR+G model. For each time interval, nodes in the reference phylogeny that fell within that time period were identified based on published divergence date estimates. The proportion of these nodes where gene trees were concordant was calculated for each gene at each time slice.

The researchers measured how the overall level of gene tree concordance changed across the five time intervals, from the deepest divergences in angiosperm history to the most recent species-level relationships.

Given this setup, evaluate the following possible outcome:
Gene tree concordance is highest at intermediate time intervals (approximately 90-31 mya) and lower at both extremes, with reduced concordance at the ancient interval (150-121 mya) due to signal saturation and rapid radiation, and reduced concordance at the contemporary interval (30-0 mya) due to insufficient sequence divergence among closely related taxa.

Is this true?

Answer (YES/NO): NO